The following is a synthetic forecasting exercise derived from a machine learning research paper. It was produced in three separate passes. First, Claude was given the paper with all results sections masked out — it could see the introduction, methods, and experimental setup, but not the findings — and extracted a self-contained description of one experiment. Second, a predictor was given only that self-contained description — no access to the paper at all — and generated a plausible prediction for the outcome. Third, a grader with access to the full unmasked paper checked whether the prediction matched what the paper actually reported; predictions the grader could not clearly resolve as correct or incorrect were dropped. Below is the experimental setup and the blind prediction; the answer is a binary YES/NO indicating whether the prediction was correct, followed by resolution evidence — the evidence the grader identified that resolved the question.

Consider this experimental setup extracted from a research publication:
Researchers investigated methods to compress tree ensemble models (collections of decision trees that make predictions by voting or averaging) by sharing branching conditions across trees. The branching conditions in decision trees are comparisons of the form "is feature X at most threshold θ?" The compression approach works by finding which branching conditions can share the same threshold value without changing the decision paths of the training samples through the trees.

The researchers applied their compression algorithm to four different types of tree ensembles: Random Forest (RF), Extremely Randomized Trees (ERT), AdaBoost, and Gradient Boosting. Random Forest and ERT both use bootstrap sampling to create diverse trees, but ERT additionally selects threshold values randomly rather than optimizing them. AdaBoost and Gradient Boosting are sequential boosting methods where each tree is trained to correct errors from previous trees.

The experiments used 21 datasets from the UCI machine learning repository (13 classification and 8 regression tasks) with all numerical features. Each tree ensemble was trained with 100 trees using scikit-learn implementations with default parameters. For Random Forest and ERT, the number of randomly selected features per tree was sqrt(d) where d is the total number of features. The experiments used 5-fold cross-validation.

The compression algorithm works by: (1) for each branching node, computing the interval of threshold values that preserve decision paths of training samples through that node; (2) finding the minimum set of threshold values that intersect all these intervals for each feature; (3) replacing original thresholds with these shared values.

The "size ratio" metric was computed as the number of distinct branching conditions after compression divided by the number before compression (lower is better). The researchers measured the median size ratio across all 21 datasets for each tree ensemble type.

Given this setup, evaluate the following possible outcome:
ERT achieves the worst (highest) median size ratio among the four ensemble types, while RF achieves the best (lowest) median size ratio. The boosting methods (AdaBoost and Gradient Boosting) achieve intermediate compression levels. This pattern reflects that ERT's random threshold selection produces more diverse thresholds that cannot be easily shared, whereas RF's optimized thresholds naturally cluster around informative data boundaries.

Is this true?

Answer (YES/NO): NO